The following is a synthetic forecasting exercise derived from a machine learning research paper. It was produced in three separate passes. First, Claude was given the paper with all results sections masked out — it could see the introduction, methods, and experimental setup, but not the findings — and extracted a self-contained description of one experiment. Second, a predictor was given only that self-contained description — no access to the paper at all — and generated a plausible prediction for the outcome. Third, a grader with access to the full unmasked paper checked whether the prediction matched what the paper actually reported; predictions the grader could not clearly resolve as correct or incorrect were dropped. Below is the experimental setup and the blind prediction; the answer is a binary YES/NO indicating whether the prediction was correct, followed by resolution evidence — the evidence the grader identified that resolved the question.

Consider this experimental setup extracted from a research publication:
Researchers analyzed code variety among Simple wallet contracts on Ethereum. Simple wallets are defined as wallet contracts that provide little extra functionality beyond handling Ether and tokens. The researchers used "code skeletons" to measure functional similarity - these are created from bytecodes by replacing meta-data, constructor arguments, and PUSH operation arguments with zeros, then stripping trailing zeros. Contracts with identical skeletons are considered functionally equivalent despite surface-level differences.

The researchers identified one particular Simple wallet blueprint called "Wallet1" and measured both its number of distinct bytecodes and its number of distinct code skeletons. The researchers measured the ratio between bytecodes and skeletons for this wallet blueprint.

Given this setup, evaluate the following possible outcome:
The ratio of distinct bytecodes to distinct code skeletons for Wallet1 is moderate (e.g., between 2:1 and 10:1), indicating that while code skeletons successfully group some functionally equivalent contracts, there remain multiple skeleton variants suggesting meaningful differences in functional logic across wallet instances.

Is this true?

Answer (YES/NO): NO